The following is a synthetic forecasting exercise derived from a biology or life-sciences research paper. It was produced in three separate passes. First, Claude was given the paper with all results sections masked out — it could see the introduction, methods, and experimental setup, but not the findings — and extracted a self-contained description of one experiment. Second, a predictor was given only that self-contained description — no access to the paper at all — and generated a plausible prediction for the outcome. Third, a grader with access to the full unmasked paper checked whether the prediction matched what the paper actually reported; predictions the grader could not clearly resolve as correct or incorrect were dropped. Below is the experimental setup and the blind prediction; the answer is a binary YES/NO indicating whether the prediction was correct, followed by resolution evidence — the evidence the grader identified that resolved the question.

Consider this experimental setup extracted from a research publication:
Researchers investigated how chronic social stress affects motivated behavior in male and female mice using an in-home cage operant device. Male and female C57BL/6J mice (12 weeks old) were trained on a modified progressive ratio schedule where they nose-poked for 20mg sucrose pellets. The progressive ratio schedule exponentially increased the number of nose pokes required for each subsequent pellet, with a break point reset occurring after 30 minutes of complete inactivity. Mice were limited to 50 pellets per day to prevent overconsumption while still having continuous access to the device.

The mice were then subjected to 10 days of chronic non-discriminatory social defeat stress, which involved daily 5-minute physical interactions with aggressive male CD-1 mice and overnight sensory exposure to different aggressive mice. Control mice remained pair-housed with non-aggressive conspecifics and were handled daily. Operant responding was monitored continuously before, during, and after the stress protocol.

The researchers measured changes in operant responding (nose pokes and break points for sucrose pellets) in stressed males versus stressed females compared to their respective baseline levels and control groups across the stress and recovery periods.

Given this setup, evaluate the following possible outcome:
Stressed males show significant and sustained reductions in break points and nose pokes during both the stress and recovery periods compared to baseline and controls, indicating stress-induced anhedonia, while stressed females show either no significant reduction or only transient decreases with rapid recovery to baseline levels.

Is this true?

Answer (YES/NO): NO